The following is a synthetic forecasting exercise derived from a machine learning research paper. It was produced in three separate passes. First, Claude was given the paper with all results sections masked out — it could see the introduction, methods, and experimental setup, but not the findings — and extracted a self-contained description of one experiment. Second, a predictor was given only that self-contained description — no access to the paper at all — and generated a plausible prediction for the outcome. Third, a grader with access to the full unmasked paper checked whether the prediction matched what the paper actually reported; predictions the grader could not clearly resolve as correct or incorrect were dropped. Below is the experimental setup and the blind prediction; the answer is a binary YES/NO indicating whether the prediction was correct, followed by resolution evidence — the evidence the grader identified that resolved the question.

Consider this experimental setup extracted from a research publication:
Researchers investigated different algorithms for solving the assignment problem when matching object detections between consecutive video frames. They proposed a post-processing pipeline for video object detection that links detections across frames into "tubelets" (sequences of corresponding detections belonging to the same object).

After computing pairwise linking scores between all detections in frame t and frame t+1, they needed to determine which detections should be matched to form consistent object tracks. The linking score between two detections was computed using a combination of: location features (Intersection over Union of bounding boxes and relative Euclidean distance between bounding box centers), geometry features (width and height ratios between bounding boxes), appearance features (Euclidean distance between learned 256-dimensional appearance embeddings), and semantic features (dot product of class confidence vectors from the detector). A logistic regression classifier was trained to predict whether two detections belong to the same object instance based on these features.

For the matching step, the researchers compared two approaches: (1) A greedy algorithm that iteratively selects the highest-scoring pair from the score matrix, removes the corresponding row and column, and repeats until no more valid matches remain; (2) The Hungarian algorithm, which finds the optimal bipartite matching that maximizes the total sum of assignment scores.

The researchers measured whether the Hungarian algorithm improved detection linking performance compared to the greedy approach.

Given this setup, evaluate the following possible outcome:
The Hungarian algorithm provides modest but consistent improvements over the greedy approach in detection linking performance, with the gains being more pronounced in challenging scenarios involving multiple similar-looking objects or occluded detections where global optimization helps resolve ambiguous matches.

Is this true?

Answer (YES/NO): NO